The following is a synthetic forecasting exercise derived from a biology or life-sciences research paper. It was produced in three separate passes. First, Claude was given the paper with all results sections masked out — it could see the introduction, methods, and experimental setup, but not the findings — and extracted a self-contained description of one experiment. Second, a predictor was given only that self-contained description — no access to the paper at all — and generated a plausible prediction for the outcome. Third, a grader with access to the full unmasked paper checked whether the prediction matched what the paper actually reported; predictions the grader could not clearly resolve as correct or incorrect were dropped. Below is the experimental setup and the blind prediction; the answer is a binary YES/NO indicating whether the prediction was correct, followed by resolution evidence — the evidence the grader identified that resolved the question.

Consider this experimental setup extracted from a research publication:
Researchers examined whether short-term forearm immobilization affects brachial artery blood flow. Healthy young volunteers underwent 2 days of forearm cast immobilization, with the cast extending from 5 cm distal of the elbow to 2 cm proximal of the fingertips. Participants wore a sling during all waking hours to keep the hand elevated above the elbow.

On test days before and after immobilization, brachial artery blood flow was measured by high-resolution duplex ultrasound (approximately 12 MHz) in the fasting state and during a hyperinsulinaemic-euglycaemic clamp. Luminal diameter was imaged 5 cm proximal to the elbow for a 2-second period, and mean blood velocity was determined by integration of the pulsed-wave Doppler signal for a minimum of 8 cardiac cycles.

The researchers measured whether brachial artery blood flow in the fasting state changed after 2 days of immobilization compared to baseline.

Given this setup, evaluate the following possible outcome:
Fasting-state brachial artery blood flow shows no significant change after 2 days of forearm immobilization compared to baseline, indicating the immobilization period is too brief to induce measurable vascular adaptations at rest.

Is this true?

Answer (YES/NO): NO